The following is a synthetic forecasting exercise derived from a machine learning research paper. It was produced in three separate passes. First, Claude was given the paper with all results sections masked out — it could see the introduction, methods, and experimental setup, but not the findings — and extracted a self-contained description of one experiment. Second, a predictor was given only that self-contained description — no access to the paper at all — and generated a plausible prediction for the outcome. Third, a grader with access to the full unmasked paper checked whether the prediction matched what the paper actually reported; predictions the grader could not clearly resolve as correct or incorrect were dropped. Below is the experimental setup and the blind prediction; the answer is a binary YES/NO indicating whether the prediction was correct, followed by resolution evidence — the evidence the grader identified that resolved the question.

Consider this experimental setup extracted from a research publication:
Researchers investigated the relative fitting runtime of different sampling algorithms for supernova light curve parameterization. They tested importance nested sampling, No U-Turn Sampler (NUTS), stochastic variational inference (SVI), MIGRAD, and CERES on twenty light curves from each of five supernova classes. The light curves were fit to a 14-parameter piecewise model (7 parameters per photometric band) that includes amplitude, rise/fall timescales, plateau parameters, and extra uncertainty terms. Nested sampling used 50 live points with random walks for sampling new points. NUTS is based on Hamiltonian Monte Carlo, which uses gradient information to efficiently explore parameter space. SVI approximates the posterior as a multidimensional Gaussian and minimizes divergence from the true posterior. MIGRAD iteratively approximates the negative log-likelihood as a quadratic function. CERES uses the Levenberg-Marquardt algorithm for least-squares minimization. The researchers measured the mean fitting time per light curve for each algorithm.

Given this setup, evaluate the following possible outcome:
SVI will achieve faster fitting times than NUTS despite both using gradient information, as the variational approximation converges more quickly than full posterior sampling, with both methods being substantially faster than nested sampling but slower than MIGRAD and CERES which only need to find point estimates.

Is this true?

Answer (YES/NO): NO